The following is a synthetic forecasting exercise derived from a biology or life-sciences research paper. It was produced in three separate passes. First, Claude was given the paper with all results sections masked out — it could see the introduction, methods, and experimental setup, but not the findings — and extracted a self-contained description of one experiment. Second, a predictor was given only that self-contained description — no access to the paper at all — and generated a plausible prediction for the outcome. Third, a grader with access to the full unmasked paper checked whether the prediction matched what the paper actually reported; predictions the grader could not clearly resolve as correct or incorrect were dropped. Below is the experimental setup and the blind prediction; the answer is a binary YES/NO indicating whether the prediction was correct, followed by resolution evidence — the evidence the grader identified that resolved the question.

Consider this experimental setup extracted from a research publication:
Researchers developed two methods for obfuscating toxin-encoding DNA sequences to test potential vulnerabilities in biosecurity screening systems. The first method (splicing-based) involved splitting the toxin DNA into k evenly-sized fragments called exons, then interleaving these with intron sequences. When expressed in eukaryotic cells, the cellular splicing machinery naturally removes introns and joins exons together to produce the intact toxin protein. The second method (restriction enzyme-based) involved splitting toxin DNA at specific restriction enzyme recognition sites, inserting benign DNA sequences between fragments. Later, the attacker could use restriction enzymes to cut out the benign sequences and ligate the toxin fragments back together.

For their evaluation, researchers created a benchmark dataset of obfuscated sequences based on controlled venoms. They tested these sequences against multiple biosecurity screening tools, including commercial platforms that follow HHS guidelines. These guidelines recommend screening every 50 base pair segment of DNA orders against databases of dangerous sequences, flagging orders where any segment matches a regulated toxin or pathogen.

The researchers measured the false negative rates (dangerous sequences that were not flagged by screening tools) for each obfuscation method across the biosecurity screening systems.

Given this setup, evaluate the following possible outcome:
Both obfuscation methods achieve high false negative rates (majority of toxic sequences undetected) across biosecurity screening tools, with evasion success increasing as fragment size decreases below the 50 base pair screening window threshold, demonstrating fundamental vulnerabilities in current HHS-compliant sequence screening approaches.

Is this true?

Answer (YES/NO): NO